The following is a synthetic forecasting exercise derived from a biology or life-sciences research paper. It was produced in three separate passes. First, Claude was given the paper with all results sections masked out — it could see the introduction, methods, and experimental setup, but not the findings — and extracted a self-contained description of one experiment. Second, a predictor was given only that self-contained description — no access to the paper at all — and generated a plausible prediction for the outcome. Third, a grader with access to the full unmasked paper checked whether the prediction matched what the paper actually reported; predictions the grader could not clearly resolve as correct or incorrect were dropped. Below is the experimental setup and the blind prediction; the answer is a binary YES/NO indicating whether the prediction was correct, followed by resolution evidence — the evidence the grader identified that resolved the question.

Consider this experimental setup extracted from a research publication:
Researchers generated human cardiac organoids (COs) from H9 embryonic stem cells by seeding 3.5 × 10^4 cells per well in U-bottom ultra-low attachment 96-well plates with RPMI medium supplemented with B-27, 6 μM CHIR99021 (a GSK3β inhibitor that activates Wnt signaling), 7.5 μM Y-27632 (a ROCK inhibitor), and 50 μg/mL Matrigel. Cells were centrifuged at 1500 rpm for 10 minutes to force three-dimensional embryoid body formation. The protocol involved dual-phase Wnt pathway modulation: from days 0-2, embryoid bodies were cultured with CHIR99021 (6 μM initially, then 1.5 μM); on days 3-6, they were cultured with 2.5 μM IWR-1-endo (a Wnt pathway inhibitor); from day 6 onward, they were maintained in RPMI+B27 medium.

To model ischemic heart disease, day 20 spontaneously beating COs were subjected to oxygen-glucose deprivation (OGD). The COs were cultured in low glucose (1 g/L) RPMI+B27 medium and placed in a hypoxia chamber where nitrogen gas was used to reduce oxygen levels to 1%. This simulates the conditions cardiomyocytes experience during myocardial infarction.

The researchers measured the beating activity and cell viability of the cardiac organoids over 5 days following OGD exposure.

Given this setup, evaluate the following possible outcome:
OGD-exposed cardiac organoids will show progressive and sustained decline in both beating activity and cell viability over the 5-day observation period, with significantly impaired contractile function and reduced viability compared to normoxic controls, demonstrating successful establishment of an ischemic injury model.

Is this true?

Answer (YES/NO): YES